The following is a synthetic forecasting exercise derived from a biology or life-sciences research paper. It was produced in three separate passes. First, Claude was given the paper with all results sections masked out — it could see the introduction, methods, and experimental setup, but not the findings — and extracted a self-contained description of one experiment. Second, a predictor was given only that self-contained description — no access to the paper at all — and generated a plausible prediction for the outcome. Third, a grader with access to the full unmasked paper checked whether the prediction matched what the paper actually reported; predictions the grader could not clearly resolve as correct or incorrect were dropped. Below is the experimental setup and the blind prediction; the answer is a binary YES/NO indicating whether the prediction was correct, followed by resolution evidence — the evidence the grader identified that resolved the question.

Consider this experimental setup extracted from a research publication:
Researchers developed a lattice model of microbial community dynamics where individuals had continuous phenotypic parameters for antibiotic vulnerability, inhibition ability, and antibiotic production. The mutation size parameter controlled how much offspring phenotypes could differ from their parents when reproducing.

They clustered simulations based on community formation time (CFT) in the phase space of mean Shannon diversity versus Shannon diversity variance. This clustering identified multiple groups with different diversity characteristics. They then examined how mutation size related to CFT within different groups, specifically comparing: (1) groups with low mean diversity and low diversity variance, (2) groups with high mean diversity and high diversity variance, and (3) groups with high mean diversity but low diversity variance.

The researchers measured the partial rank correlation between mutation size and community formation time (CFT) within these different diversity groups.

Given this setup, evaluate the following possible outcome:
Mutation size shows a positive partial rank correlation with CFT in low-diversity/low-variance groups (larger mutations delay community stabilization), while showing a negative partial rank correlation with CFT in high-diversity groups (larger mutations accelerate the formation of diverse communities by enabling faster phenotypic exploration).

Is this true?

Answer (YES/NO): NO